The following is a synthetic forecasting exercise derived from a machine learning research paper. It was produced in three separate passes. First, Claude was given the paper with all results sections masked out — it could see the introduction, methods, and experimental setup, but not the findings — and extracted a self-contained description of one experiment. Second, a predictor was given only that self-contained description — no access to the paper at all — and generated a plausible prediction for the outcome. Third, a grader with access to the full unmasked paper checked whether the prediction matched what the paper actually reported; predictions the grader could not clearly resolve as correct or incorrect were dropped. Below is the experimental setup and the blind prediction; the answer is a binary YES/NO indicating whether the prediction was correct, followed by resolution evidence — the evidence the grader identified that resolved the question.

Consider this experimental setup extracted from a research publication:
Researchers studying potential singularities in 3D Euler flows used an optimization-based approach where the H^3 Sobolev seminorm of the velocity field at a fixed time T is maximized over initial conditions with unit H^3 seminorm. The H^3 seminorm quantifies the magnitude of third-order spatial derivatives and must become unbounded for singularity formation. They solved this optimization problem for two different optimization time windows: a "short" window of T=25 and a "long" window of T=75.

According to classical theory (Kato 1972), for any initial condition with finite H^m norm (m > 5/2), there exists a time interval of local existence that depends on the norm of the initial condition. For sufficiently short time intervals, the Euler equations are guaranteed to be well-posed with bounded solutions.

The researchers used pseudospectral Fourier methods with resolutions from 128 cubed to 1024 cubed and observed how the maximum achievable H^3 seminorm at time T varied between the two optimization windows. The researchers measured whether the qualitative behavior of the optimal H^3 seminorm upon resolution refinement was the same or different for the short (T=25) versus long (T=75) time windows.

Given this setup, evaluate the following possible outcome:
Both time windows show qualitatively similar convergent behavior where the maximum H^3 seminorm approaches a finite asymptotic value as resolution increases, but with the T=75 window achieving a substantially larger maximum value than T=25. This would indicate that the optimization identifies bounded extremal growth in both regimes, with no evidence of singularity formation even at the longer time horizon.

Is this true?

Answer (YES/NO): NO